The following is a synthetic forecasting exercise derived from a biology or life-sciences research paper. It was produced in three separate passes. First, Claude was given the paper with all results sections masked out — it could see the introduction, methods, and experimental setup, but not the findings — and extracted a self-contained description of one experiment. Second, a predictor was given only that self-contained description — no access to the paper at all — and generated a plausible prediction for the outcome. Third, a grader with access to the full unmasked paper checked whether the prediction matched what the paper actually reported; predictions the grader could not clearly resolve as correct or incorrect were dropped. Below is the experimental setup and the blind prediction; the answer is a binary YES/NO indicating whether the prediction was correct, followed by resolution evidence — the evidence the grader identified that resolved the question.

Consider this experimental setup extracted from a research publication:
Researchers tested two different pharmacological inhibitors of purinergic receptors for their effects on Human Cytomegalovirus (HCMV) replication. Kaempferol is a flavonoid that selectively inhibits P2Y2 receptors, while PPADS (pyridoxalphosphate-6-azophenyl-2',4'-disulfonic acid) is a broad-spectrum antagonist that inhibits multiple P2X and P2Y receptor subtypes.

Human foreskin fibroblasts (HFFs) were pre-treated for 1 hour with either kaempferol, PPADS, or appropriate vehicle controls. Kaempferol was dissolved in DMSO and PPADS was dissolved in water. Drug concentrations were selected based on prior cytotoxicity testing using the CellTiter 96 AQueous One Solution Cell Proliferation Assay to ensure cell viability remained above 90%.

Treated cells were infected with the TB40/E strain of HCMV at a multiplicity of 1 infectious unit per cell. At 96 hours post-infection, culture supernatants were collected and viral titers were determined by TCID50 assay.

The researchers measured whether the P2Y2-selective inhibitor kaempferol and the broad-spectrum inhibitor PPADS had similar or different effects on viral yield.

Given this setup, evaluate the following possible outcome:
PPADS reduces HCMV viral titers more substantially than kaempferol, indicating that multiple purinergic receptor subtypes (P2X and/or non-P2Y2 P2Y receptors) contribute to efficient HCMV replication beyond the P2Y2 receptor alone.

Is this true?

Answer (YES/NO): NO